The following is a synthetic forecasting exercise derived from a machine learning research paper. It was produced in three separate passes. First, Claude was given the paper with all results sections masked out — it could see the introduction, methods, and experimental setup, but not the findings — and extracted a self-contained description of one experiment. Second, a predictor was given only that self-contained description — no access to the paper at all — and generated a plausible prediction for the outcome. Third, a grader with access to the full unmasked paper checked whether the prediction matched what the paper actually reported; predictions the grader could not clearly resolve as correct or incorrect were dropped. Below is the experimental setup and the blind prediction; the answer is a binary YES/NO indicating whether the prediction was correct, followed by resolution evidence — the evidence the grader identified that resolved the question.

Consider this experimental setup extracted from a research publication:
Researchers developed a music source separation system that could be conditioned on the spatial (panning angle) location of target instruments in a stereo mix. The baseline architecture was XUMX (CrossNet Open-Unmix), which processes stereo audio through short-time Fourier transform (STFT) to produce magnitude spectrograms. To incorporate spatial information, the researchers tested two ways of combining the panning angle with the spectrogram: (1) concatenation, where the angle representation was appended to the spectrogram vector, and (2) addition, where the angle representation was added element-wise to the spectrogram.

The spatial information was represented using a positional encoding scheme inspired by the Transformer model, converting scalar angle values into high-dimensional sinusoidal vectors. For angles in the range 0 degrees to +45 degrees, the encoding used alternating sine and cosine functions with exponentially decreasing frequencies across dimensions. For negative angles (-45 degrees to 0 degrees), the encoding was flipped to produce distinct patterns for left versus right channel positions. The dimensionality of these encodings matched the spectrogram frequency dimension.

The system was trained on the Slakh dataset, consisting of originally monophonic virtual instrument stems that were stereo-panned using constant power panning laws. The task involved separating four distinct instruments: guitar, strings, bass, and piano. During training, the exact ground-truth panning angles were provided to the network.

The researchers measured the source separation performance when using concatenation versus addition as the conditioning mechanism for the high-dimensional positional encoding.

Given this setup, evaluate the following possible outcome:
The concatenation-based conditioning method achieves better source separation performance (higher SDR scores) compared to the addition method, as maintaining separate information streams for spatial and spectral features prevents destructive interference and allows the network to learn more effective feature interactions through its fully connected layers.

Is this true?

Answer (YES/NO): NO